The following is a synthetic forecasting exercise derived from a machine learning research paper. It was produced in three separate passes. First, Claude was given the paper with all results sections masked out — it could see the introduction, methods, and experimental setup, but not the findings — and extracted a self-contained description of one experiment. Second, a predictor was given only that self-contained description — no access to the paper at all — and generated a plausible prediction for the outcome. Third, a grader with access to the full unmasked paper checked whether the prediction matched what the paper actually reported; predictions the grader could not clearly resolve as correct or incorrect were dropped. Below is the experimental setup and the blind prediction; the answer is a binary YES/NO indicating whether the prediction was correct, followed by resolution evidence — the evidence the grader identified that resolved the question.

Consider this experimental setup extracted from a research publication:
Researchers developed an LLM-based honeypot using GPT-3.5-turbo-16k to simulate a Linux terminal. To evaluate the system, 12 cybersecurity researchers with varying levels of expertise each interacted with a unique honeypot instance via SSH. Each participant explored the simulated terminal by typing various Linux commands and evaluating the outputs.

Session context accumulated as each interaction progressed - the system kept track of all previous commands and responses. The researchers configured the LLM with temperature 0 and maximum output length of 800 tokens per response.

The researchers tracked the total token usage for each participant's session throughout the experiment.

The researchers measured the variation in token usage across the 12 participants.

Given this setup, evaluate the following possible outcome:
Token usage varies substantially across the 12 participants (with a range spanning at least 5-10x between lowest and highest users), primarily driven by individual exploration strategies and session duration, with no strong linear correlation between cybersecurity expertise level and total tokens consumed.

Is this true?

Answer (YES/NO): NO